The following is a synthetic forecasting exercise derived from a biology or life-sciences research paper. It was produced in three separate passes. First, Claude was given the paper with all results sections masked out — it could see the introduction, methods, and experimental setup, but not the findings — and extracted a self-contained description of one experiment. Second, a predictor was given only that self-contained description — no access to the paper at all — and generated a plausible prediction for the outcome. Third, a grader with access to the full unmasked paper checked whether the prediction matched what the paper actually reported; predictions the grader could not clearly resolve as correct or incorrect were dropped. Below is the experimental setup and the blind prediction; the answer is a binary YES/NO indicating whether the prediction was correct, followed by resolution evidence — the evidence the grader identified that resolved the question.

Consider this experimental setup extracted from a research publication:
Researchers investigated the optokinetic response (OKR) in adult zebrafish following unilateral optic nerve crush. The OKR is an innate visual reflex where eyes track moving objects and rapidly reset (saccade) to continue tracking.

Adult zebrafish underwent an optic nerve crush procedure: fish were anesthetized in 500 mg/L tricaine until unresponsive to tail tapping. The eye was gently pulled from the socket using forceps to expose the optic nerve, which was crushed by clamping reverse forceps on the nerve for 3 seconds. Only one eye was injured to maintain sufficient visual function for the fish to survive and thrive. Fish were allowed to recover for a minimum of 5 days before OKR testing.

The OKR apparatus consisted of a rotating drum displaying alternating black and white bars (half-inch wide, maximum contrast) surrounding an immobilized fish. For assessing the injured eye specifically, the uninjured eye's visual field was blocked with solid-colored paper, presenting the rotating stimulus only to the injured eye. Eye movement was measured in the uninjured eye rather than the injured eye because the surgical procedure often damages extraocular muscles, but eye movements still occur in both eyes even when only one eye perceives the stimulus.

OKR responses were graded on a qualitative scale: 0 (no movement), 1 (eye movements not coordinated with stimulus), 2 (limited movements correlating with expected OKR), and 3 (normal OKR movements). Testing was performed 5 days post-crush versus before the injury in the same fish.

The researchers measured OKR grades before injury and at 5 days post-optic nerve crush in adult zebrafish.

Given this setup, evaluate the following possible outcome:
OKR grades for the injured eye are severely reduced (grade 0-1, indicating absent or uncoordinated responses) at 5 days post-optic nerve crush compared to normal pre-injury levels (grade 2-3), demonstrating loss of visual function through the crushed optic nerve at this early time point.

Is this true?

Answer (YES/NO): YES